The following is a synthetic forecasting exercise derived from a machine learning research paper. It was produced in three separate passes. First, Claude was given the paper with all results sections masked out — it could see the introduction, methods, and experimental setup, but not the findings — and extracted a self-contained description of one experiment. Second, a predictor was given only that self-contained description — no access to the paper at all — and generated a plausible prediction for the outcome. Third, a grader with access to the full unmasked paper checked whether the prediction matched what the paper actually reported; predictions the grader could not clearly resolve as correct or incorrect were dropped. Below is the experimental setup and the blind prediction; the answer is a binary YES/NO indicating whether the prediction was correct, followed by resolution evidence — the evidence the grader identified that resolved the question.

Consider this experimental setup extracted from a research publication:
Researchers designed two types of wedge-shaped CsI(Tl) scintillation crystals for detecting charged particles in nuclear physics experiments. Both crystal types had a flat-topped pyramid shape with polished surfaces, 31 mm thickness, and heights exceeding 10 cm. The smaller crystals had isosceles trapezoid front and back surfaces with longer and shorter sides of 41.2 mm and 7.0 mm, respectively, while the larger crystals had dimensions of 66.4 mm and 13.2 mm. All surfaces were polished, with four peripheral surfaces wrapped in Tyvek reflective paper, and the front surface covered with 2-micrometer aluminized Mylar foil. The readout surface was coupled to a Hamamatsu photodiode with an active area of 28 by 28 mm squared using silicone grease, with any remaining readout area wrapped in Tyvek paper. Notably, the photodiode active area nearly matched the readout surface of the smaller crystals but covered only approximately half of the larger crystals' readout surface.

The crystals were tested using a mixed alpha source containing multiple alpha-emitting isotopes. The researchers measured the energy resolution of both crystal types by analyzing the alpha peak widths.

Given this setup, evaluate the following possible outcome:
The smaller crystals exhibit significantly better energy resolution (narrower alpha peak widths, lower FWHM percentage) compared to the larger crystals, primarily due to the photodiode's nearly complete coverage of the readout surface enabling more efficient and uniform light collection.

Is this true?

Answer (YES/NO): NO